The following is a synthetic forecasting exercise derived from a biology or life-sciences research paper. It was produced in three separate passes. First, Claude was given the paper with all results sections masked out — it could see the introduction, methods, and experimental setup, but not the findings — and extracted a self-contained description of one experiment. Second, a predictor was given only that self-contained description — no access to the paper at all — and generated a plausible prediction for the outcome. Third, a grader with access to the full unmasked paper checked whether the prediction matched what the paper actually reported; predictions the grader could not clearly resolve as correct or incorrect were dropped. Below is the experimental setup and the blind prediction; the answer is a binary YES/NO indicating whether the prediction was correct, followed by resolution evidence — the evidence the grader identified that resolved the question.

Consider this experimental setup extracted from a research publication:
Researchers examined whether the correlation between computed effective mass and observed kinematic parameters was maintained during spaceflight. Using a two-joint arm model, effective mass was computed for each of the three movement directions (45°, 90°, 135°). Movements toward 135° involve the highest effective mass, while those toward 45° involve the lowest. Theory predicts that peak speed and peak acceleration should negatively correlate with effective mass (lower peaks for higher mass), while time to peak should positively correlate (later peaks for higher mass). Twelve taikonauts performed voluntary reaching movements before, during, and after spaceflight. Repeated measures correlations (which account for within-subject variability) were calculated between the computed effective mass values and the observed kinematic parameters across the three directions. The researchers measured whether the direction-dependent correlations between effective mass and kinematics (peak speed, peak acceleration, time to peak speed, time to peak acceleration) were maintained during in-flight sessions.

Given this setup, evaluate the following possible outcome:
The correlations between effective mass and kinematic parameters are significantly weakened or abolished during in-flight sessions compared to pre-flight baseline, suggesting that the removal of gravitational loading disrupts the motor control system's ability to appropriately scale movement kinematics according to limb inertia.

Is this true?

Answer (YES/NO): NO